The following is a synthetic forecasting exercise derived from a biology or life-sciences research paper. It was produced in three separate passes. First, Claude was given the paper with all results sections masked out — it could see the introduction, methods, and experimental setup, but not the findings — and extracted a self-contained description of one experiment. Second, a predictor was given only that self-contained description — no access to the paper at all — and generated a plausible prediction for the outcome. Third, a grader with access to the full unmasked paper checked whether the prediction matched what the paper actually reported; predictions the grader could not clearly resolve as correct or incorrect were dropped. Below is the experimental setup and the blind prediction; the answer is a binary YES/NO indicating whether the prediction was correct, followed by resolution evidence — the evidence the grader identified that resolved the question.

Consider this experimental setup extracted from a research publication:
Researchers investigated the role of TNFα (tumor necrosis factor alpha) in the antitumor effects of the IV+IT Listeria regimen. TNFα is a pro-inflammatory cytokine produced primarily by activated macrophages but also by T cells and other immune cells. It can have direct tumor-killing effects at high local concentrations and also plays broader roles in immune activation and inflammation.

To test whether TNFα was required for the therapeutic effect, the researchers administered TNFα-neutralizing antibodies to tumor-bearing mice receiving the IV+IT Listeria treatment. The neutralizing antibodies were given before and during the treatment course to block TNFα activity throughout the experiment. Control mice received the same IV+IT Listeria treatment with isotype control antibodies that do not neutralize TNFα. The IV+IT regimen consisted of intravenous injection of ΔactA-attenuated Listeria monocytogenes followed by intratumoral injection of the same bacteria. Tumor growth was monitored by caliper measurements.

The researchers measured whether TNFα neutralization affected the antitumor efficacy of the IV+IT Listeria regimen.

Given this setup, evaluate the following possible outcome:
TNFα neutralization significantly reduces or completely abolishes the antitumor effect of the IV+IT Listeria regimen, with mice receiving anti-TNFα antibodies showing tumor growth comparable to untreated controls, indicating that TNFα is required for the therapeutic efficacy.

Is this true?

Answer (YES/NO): YES